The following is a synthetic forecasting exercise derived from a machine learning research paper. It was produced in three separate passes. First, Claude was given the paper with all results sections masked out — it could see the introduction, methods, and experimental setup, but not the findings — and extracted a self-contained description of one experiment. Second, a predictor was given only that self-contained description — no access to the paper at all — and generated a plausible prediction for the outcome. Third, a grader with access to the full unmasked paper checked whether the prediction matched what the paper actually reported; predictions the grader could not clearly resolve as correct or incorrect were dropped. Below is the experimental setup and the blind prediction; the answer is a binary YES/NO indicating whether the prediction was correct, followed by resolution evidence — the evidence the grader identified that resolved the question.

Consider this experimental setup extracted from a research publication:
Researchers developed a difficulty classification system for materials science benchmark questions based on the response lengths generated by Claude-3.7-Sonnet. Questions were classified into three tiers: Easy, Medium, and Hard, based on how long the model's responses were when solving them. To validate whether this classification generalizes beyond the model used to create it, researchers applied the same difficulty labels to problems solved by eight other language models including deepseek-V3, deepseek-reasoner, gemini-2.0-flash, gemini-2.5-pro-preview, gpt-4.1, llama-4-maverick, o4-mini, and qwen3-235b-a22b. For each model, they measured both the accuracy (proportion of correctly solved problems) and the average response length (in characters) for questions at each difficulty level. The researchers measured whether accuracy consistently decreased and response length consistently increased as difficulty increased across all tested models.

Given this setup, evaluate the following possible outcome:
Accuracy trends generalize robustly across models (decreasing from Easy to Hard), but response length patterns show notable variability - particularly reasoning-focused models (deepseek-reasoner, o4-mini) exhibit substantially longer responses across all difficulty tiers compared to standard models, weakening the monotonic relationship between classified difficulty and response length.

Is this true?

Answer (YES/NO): NO